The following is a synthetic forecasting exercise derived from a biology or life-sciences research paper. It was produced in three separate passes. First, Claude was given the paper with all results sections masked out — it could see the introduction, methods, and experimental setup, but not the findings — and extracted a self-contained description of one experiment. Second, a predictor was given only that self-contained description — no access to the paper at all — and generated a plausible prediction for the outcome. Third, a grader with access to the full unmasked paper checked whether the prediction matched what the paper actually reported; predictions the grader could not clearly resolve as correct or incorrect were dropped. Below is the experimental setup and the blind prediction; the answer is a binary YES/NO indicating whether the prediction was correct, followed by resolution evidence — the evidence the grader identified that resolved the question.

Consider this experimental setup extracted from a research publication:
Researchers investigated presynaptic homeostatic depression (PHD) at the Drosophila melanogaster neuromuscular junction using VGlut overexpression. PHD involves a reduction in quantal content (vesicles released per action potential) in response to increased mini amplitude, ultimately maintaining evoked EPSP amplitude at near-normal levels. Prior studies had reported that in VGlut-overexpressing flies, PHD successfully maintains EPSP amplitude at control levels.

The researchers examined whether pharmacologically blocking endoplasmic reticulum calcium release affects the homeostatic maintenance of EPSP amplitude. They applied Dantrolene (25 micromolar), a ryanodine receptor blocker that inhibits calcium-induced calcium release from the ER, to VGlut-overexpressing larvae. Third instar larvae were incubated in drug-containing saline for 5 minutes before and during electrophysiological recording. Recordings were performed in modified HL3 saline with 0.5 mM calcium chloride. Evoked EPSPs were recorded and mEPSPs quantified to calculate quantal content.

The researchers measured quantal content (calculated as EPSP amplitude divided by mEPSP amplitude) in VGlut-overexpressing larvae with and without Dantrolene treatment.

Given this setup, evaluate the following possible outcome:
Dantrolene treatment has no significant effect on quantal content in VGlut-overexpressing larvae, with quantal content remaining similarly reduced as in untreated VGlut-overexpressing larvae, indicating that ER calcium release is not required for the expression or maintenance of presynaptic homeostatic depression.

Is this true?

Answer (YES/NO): NO